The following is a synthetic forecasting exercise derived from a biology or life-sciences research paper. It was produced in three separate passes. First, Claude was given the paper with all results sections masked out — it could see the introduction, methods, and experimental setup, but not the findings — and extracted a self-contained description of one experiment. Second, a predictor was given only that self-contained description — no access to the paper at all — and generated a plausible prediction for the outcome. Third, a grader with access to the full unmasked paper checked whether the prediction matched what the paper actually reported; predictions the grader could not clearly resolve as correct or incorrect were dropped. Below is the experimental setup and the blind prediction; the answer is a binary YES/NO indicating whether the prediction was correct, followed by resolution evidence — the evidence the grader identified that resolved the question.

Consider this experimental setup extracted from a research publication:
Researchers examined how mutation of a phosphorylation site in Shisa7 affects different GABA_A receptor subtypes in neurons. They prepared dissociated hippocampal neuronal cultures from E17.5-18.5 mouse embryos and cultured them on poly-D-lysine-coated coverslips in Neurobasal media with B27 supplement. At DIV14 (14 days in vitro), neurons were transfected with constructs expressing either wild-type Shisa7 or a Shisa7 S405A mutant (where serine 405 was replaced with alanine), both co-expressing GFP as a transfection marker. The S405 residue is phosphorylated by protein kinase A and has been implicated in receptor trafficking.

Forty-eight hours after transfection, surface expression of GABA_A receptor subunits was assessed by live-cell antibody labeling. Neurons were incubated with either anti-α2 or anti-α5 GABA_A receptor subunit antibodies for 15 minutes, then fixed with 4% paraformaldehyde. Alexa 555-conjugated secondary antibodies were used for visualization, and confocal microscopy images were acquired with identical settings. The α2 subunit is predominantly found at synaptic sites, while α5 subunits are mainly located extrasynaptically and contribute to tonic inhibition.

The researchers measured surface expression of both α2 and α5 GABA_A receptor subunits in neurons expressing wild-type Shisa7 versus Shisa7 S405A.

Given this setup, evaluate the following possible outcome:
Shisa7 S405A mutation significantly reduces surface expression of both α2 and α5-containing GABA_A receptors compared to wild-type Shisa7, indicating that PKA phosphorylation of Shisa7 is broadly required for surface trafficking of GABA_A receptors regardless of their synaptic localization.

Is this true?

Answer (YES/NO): YES